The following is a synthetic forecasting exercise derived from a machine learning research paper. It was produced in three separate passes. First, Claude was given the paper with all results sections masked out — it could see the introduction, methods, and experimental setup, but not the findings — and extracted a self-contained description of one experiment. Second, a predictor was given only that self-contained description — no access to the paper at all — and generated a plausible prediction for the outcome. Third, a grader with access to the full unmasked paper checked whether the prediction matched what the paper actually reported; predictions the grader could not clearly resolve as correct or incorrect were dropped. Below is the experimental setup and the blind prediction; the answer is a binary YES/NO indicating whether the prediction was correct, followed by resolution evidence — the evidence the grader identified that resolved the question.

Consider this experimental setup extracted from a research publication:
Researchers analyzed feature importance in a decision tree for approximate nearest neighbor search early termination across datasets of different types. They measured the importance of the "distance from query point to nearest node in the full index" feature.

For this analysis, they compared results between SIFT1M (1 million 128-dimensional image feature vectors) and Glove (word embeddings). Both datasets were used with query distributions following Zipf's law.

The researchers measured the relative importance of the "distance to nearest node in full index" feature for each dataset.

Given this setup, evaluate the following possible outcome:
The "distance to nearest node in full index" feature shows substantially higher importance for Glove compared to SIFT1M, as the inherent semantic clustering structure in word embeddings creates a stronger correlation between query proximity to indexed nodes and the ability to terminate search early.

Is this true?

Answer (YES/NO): YES